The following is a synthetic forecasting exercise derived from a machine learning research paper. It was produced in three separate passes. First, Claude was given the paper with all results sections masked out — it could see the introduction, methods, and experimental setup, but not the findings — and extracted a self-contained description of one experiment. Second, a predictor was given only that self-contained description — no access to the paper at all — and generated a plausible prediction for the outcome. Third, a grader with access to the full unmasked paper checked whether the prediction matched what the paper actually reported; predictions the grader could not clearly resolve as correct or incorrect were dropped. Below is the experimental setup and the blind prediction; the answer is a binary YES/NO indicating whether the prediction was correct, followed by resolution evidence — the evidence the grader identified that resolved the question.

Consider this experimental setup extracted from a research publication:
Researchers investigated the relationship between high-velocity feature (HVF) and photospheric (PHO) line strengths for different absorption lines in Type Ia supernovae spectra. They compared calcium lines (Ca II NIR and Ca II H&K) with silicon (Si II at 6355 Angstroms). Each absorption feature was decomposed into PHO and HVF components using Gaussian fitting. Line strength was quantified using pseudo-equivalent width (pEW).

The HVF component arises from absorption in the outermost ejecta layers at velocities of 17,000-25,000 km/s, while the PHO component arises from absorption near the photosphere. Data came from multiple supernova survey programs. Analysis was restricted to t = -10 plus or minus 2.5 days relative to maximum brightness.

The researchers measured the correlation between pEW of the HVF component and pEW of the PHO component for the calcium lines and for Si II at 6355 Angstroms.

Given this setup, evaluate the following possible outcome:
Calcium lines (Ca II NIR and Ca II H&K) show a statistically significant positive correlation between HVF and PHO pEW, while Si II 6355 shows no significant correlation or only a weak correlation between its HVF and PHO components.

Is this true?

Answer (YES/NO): NO